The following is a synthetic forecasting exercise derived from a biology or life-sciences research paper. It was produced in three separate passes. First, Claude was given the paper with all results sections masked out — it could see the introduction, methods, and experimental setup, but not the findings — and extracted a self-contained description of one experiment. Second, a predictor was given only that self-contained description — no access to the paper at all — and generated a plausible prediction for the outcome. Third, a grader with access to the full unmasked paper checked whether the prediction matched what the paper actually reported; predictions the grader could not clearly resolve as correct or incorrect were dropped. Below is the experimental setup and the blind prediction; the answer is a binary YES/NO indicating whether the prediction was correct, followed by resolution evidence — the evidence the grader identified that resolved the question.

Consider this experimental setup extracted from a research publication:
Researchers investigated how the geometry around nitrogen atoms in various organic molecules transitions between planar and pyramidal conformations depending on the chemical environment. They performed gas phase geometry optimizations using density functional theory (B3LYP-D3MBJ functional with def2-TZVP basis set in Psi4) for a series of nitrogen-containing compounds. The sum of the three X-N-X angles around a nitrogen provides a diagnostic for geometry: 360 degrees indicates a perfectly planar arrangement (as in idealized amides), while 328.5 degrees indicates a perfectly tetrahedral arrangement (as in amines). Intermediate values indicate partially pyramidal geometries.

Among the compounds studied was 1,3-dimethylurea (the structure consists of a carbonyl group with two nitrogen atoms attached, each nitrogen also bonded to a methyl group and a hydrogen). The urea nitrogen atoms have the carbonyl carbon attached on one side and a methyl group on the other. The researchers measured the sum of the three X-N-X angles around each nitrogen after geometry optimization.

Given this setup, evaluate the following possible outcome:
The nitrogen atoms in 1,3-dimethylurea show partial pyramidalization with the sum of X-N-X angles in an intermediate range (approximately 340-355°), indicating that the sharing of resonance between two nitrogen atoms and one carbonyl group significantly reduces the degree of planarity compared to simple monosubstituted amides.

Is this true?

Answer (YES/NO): YES